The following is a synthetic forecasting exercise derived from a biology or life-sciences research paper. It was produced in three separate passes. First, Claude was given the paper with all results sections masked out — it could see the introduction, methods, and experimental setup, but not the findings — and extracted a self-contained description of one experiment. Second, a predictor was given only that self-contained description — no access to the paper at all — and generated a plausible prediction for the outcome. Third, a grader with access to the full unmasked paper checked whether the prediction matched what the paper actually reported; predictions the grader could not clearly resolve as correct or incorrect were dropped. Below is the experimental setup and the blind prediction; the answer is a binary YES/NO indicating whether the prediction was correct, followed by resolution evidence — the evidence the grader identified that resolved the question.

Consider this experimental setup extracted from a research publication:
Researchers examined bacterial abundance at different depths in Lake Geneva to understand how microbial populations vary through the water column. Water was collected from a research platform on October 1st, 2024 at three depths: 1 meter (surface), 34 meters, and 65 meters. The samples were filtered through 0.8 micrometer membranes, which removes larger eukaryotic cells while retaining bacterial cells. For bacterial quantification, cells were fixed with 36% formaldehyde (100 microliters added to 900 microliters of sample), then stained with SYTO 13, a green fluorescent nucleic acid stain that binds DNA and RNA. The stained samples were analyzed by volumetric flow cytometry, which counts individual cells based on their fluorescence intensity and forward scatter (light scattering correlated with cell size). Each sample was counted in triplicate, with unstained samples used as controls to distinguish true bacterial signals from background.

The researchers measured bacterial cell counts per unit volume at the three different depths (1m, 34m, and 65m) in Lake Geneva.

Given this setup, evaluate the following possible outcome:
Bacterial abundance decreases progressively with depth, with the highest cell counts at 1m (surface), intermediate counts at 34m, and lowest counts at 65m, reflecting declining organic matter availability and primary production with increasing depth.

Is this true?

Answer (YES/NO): YES